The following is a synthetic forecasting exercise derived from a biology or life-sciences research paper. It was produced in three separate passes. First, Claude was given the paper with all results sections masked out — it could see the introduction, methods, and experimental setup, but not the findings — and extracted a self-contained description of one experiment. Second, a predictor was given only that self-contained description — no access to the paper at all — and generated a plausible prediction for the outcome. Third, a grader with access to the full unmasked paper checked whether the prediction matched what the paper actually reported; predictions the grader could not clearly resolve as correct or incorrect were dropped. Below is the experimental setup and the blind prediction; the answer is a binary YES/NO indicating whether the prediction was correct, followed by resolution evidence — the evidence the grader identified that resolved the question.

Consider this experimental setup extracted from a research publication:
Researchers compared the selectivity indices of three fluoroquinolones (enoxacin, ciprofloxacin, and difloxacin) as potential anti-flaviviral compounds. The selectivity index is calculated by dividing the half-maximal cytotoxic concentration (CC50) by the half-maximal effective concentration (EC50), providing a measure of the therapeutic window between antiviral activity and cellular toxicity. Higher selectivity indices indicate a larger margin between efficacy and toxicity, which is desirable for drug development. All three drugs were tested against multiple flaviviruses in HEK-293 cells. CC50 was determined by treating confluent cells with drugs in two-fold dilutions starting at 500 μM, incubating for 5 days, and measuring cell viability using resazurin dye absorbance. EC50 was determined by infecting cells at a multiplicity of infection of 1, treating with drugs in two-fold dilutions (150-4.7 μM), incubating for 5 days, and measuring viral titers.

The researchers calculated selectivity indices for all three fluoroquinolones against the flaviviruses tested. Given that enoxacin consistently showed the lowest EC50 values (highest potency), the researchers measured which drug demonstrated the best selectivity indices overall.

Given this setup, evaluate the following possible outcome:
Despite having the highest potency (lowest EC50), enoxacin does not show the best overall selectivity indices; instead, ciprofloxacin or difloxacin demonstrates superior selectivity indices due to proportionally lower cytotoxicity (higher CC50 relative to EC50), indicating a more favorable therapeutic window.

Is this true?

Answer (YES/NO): YES